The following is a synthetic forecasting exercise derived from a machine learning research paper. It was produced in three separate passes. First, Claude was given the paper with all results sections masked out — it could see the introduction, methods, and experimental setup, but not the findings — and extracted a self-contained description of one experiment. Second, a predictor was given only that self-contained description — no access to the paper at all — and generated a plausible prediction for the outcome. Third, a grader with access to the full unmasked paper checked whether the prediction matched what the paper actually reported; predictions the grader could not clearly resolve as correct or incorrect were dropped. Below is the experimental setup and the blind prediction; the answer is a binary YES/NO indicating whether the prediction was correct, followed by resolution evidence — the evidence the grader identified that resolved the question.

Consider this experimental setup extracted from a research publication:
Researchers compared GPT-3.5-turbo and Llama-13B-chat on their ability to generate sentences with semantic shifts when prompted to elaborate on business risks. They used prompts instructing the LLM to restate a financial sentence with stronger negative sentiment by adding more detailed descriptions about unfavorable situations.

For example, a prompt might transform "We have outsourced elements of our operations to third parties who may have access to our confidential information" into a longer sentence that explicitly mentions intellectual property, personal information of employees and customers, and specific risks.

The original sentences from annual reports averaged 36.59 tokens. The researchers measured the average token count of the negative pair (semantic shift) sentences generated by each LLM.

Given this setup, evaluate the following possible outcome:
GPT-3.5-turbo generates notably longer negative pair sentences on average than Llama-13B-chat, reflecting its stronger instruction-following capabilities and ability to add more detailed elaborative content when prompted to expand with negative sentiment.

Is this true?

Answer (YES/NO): NO